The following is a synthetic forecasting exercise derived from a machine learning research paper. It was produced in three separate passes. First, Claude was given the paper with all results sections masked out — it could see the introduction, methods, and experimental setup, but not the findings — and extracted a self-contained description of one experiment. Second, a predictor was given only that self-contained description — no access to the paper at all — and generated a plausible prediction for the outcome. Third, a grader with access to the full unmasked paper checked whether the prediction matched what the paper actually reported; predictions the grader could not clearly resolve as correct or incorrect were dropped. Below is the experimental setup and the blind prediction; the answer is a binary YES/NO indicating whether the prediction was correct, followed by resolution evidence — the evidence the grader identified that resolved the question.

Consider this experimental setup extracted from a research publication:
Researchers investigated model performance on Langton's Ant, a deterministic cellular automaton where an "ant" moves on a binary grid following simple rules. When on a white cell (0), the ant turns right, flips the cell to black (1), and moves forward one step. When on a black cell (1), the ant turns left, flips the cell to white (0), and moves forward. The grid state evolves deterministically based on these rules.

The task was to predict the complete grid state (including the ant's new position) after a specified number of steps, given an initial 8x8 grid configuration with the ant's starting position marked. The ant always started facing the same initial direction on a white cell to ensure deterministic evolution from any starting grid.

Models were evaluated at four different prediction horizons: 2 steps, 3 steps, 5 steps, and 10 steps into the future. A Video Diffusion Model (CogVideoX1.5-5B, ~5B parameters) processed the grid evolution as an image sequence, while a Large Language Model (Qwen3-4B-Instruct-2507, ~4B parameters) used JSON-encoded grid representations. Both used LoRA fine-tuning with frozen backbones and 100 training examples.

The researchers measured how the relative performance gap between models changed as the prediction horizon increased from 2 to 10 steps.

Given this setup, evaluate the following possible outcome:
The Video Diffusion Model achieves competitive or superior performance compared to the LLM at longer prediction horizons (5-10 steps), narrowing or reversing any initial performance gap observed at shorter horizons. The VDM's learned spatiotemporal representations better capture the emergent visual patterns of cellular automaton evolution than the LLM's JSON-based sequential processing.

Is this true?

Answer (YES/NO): NO